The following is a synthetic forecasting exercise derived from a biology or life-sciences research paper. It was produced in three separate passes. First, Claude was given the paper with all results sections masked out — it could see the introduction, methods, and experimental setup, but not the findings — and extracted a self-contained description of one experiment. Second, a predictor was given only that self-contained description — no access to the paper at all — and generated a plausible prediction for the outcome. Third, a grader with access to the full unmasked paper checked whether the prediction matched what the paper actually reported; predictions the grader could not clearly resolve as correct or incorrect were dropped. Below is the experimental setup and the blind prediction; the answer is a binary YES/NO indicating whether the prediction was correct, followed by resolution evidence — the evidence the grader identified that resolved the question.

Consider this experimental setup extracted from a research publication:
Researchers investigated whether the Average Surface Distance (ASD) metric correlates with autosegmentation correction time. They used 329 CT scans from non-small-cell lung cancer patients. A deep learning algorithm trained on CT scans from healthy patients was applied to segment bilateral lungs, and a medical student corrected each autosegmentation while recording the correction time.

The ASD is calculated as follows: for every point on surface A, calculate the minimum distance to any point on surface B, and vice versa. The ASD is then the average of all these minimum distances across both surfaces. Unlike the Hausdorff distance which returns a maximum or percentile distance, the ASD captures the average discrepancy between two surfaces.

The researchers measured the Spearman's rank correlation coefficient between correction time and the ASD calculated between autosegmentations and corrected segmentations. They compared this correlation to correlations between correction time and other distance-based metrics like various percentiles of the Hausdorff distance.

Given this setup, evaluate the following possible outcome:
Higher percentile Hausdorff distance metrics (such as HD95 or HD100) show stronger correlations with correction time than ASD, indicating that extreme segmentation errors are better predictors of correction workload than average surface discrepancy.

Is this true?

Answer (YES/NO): NO